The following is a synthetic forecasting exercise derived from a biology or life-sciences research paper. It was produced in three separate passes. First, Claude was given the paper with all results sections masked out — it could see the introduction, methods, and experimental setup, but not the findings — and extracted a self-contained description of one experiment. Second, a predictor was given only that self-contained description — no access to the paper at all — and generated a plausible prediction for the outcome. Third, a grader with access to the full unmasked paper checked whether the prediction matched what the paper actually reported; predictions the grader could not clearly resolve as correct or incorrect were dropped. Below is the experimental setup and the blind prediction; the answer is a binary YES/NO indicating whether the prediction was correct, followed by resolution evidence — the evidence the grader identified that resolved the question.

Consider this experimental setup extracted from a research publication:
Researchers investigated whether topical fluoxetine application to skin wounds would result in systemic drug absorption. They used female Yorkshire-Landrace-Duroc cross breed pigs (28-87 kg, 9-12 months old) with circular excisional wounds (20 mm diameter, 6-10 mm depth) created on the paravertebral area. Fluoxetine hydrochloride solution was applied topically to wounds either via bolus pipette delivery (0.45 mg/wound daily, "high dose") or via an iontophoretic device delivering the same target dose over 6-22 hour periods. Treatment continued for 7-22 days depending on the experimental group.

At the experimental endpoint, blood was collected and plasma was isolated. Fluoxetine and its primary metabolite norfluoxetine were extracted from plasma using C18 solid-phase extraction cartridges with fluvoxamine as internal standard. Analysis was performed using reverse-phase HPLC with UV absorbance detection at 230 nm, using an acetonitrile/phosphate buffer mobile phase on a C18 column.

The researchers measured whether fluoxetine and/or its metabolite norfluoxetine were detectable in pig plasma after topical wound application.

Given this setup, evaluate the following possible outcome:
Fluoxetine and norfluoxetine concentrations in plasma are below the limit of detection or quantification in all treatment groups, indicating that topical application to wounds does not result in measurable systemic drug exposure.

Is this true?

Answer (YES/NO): YES